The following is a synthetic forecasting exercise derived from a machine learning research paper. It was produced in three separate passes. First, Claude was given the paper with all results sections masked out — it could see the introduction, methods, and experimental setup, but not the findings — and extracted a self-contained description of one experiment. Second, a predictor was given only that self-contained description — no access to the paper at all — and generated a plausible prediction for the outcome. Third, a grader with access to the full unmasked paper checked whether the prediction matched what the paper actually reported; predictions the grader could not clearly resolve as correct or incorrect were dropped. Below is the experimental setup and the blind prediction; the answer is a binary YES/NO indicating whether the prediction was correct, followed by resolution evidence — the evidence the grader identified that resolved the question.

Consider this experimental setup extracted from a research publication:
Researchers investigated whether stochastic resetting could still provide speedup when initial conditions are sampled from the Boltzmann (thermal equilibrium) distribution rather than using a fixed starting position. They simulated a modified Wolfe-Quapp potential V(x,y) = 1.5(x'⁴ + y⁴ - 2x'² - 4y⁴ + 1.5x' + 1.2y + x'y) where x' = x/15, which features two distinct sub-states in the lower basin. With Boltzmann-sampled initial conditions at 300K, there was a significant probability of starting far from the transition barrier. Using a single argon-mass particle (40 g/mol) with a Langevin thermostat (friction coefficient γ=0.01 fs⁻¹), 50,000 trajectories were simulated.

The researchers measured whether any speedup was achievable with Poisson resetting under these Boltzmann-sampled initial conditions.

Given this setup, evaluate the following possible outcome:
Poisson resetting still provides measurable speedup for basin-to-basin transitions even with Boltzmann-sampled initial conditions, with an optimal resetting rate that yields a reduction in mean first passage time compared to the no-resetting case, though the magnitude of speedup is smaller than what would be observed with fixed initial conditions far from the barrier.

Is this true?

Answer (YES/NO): YES